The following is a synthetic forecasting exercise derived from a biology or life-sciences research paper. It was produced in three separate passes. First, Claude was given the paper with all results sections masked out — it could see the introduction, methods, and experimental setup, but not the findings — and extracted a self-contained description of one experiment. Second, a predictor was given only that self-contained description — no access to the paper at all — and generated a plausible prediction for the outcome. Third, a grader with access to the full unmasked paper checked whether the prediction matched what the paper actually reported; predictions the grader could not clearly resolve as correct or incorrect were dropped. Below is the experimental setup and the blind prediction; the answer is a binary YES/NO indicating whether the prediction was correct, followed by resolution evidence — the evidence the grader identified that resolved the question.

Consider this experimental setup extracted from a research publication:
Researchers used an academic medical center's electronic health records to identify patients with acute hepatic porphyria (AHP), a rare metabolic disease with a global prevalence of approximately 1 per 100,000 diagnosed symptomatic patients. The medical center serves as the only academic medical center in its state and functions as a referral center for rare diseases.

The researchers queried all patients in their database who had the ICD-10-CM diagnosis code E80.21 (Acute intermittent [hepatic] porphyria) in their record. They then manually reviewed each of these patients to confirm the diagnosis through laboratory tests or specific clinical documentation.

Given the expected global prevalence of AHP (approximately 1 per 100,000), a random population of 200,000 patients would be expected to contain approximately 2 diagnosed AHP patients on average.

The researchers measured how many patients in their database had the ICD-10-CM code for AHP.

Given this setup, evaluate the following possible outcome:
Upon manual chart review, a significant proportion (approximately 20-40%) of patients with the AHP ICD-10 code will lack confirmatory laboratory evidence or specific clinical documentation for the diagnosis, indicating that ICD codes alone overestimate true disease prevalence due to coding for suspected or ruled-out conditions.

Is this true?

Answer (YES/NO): YES